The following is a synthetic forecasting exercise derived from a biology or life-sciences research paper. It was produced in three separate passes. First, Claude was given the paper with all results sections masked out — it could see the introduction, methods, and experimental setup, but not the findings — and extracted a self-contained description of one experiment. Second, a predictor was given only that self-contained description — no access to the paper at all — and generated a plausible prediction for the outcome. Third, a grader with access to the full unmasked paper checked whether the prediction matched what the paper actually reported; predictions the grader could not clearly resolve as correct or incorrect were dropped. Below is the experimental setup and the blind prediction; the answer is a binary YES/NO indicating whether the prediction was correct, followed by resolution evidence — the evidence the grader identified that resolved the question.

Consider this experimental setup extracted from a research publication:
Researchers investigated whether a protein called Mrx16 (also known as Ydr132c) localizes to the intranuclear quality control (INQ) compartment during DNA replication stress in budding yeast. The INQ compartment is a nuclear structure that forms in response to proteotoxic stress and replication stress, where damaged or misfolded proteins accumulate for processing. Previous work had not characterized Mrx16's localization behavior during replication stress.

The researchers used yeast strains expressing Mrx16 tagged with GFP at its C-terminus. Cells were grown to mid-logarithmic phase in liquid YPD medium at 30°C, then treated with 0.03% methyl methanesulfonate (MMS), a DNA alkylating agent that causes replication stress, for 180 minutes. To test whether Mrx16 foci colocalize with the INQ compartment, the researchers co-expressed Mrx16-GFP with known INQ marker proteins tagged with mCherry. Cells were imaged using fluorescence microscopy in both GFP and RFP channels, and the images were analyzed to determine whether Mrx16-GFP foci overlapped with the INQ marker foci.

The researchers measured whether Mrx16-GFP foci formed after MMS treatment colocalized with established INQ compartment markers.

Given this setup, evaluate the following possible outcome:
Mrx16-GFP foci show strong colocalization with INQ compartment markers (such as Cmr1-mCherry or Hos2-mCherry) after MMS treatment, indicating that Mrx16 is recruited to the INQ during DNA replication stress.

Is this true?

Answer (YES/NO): YES